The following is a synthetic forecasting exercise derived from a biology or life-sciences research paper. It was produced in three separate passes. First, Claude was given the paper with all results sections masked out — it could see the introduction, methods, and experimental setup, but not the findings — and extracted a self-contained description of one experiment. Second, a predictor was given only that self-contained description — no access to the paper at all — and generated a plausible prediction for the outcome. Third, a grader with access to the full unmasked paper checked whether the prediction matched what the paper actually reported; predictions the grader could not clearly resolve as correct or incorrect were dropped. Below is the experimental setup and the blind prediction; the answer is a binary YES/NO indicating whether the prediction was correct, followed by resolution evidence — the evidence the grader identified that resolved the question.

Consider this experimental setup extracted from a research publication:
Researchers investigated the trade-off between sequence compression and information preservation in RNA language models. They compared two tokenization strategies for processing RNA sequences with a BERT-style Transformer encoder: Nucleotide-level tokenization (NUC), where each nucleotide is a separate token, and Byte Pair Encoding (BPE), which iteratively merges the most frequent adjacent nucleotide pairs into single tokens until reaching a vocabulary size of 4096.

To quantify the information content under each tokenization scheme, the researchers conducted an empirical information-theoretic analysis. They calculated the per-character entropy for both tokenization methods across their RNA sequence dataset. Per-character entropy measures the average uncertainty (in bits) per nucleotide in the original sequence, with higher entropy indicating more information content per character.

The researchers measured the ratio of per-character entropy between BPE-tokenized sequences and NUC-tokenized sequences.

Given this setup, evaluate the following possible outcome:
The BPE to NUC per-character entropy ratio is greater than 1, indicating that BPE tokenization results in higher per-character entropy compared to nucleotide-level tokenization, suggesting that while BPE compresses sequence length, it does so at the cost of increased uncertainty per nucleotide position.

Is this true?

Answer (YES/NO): NO